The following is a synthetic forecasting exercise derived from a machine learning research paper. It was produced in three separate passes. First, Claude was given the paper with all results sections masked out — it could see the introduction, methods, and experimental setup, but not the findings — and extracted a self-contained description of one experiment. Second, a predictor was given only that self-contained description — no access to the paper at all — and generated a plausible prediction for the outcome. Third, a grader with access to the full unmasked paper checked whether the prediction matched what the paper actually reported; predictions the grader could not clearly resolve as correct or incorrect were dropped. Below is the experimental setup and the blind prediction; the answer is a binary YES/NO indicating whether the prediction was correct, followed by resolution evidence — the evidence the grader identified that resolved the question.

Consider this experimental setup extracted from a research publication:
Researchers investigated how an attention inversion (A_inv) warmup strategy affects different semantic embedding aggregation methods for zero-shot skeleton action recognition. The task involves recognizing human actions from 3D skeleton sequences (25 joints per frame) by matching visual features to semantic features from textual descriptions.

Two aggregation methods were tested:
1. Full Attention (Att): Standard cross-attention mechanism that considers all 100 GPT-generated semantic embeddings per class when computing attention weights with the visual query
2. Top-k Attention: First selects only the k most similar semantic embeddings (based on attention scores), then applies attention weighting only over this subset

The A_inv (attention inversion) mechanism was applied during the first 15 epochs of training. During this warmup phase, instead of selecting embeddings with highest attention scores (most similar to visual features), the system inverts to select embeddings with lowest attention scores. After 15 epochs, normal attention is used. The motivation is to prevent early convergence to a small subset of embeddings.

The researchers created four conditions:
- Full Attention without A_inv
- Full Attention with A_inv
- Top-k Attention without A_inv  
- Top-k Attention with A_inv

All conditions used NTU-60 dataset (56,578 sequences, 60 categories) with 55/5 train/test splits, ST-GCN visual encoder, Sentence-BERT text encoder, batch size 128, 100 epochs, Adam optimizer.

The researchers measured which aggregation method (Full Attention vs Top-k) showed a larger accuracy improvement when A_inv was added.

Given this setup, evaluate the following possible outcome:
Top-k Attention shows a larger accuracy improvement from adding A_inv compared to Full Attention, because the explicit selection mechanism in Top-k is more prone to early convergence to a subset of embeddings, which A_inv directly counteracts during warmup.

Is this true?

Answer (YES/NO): YES